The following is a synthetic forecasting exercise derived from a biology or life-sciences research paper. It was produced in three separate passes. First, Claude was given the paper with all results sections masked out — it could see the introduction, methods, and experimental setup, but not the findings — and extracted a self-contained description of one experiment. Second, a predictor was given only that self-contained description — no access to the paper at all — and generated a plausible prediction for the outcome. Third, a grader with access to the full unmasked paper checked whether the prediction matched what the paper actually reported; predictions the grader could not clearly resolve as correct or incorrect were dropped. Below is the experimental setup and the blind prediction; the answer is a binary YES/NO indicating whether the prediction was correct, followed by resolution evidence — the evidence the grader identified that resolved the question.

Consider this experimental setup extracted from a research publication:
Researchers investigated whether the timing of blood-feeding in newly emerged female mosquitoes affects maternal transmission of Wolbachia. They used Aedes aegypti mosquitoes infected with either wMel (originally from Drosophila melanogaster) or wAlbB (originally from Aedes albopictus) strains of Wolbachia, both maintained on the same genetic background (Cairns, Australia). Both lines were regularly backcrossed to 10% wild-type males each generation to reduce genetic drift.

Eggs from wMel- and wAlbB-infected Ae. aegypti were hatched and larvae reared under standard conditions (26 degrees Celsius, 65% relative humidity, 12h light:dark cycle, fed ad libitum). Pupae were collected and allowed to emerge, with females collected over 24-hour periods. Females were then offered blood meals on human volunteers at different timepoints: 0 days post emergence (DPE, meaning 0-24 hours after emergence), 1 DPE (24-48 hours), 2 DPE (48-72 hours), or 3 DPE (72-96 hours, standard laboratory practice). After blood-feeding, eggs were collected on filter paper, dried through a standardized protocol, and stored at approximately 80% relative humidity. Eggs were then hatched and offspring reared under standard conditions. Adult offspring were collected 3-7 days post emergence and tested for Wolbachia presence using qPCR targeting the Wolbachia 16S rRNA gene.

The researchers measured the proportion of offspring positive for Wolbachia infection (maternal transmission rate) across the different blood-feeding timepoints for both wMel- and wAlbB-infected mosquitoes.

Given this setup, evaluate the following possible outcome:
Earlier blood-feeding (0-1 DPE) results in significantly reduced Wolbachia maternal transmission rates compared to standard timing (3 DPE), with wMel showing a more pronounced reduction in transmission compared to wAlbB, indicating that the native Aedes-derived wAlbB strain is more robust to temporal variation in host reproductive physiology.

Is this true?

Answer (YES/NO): NO